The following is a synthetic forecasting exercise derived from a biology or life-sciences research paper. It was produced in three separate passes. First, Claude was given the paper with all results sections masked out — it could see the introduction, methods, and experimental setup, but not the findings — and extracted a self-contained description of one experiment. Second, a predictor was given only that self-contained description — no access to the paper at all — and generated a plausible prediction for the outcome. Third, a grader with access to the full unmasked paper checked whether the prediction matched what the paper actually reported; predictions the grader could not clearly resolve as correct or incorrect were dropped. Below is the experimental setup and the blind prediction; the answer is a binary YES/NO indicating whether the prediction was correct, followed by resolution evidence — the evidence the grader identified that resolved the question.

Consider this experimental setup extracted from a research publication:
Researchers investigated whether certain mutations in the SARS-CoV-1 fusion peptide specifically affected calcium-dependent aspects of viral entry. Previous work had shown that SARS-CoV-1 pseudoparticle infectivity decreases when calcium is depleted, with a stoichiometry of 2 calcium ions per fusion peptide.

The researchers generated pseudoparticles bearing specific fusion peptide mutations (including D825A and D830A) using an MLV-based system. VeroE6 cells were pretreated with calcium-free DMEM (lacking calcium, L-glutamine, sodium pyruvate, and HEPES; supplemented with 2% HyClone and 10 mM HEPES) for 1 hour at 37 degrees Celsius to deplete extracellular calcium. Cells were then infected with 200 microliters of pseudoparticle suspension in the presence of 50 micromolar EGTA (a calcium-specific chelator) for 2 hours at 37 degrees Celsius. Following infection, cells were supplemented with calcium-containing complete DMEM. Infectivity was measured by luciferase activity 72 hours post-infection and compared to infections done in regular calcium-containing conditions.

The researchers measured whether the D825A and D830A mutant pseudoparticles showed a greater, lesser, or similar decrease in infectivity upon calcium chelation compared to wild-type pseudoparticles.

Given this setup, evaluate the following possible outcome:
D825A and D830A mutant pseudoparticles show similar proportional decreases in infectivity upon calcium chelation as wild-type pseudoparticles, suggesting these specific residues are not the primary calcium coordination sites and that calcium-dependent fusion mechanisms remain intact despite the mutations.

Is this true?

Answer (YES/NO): NO